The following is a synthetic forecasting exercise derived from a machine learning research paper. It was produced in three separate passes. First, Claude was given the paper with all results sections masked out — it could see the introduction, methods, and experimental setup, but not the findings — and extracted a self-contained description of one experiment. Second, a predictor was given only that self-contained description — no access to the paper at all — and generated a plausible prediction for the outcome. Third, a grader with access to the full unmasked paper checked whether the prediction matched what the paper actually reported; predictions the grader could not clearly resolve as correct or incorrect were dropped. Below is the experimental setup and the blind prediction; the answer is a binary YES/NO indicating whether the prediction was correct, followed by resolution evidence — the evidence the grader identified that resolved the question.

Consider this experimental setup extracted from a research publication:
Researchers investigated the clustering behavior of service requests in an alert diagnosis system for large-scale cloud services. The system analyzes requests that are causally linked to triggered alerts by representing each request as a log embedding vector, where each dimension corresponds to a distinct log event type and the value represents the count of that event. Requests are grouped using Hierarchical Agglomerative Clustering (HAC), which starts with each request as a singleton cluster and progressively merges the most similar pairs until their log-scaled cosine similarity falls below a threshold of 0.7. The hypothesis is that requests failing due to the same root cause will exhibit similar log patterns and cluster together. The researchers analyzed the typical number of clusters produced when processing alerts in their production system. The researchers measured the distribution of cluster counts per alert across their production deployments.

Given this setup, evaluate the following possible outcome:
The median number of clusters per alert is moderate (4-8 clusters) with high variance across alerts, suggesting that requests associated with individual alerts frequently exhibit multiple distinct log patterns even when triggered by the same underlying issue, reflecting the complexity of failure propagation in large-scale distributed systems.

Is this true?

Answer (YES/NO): NO